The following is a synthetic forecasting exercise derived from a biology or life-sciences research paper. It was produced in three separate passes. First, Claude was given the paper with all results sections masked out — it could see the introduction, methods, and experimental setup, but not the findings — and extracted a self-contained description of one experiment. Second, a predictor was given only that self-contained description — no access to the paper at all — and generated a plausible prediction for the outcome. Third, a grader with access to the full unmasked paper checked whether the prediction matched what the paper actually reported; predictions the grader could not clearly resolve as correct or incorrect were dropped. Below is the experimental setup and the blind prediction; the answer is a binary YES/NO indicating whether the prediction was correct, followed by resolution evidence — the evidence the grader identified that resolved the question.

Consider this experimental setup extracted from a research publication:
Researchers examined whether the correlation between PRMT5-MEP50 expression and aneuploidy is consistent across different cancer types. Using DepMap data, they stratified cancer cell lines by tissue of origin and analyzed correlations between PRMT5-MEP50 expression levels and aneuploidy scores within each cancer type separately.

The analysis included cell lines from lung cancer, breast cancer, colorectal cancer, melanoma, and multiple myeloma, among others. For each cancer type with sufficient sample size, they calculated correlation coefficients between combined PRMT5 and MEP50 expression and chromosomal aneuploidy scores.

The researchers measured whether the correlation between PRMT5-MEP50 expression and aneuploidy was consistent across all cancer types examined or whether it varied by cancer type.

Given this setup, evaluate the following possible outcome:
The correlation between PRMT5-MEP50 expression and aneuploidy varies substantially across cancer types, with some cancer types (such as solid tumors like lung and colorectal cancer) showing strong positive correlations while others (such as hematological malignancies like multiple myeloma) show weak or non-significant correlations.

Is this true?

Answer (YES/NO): NO